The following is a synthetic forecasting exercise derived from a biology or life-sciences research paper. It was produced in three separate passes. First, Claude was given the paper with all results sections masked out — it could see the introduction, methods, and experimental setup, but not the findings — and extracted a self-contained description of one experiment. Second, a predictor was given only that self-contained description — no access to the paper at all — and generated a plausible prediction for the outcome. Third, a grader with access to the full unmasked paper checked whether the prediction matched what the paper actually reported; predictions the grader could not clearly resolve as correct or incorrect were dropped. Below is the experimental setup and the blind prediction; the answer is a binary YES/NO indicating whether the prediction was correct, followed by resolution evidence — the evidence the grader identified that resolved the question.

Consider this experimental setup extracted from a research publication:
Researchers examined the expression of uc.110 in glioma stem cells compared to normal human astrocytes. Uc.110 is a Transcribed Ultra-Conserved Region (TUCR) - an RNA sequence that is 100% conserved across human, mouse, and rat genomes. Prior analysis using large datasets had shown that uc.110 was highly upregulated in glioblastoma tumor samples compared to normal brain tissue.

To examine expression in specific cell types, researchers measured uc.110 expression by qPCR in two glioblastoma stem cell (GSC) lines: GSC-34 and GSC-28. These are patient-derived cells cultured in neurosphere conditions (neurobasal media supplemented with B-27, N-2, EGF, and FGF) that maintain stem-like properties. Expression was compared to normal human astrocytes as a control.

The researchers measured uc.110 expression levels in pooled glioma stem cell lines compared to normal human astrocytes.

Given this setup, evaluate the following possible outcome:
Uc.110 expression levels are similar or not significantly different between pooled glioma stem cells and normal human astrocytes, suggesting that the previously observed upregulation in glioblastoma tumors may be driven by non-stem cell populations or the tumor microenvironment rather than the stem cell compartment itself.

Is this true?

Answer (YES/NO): NO